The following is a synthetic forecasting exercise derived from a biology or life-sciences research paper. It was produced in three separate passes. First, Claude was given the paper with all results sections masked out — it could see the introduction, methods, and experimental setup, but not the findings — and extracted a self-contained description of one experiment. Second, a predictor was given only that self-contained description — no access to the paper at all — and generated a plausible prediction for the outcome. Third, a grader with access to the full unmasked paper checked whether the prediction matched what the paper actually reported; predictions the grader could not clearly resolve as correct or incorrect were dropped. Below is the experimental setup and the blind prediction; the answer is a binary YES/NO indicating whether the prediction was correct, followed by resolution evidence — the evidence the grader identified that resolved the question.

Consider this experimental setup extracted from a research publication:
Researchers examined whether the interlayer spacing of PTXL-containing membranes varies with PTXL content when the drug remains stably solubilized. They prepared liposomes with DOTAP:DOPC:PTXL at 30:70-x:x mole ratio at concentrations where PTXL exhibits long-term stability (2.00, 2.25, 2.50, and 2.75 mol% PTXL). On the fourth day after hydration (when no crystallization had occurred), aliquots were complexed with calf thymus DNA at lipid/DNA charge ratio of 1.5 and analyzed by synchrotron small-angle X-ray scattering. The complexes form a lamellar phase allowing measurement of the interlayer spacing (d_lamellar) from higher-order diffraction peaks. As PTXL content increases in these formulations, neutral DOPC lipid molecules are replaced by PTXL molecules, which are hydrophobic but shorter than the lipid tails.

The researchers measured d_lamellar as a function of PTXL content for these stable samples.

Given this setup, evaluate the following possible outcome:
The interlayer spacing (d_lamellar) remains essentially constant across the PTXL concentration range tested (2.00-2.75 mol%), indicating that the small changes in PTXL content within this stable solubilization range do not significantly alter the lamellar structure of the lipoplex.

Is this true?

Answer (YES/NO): NO